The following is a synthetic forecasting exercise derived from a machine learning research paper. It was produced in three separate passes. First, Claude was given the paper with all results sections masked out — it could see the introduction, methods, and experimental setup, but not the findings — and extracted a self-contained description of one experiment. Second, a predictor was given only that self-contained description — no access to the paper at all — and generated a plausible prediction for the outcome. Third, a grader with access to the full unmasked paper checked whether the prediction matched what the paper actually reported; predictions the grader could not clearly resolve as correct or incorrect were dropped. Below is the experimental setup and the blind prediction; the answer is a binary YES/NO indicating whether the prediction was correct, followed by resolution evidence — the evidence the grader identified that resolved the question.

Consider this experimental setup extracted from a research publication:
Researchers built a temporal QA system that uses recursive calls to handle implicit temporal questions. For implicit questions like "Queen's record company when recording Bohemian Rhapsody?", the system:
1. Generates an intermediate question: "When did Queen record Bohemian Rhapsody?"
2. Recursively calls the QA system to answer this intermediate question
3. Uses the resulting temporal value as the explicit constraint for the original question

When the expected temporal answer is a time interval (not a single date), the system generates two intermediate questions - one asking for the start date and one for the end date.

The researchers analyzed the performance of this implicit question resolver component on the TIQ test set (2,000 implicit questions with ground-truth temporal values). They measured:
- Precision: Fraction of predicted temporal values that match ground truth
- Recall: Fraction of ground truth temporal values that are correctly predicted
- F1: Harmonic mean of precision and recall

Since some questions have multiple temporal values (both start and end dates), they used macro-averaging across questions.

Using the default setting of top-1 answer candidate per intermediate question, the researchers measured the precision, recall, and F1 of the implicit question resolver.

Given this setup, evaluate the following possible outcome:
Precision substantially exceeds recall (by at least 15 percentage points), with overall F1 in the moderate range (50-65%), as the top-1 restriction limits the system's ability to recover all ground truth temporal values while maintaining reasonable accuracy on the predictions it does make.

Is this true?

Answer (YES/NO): NO